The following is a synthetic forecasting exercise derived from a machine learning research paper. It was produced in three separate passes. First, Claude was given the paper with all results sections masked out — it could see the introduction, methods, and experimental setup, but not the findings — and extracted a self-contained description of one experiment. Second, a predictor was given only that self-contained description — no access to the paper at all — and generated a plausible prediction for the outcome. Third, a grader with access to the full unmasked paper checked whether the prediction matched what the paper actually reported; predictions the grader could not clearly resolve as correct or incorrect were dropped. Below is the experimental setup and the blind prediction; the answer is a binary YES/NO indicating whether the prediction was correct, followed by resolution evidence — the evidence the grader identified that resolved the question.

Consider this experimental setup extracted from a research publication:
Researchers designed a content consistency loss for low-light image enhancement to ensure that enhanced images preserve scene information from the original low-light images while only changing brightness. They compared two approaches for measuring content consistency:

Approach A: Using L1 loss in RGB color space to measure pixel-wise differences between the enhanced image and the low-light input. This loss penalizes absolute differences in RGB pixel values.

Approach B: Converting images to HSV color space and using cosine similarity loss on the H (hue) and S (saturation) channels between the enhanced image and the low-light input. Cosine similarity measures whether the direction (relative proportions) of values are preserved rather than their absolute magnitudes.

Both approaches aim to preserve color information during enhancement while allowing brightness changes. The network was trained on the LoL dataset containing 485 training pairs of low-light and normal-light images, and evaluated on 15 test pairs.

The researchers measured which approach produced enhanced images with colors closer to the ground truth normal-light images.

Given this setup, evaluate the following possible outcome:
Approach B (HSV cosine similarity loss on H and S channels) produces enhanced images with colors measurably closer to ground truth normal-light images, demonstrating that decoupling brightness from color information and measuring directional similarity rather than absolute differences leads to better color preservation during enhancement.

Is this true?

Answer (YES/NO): YES